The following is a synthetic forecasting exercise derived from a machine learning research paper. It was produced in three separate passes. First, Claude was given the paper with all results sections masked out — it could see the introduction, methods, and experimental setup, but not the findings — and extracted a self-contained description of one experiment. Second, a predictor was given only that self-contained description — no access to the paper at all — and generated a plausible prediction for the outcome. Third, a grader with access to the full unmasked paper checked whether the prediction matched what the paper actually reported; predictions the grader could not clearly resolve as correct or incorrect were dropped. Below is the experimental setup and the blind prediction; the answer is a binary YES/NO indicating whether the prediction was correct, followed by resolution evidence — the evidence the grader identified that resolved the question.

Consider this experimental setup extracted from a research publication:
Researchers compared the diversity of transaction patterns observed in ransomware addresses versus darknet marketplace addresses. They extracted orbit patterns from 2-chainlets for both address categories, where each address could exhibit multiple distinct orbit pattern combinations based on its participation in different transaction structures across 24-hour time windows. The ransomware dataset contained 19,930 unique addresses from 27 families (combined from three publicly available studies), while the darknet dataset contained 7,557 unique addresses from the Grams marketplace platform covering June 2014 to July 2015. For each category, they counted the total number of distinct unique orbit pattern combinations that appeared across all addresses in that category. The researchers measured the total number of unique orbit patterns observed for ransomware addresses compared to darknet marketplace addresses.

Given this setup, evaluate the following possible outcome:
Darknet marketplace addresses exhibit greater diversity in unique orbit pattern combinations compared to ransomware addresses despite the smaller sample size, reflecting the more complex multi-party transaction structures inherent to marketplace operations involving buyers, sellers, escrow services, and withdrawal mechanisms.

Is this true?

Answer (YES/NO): YES